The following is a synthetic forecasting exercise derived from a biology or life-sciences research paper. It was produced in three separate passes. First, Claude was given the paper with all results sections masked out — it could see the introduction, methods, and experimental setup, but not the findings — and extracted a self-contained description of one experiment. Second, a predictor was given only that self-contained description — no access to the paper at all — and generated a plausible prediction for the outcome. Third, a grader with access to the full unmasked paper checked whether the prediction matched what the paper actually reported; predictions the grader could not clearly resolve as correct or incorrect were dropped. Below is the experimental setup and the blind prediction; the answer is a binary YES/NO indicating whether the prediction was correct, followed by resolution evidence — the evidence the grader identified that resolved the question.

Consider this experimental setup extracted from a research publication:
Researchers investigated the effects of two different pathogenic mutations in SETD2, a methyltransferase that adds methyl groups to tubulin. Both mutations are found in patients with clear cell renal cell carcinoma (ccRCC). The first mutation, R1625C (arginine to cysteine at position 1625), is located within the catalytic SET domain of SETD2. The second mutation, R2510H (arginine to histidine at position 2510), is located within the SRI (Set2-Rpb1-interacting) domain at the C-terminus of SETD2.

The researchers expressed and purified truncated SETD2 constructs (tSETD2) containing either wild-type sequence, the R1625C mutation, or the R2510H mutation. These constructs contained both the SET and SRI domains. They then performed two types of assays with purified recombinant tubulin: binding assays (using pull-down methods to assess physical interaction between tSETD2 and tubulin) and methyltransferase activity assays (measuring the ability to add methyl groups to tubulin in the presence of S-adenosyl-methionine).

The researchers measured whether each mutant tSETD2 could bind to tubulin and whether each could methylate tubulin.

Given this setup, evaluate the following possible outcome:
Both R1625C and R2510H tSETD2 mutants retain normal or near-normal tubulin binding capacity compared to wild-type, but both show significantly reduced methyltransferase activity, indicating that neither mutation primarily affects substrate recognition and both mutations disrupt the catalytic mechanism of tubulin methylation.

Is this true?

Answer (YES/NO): NO